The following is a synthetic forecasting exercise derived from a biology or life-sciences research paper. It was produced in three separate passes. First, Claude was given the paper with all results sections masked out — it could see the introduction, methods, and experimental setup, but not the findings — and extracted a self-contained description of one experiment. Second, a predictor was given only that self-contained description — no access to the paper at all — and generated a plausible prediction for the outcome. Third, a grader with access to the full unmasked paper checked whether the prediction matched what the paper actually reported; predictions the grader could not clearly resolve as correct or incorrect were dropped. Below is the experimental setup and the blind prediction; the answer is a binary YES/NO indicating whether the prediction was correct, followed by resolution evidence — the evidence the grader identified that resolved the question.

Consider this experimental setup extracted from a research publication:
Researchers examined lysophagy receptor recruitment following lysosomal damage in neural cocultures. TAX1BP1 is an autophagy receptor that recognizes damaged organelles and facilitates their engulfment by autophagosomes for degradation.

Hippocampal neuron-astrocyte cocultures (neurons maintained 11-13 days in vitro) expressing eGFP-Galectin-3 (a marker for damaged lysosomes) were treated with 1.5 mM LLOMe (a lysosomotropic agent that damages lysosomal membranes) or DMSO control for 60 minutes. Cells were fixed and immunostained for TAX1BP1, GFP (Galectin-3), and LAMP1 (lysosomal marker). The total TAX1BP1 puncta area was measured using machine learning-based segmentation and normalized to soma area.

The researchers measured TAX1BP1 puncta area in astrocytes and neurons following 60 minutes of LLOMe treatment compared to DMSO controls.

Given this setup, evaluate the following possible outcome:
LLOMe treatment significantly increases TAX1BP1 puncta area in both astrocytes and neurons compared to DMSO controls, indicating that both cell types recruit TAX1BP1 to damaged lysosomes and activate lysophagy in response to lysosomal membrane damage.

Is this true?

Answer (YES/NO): YES